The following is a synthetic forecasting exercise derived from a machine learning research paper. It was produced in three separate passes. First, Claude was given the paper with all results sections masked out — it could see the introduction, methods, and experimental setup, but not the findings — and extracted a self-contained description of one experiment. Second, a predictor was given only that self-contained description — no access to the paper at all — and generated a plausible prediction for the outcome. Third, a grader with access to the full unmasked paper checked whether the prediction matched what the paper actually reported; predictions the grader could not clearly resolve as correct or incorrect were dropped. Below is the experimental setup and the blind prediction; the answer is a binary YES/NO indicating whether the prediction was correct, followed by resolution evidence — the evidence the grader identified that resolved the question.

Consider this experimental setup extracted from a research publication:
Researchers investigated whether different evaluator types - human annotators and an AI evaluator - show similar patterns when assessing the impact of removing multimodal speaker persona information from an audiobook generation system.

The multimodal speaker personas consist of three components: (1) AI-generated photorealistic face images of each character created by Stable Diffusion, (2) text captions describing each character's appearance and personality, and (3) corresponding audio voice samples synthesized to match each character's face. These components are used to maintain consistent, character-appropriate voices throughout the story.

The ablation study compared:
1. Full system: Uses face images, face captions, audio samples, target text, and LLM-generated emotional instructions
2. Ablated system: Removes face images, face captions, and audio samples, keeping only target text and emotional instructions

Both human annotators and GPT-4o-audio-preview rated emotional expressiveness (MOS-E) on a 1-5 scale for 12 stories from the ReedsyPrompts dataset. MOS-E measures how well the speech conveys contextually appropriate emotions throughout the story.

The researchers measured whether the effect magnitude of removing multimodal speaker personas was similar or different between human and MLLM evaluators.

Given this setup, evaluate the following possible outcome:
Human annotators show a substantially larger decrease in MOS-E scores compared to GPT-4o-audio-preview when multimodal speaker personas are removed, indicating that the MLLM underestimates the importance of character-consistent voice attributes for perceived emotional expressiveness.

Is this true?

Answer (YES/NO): NO